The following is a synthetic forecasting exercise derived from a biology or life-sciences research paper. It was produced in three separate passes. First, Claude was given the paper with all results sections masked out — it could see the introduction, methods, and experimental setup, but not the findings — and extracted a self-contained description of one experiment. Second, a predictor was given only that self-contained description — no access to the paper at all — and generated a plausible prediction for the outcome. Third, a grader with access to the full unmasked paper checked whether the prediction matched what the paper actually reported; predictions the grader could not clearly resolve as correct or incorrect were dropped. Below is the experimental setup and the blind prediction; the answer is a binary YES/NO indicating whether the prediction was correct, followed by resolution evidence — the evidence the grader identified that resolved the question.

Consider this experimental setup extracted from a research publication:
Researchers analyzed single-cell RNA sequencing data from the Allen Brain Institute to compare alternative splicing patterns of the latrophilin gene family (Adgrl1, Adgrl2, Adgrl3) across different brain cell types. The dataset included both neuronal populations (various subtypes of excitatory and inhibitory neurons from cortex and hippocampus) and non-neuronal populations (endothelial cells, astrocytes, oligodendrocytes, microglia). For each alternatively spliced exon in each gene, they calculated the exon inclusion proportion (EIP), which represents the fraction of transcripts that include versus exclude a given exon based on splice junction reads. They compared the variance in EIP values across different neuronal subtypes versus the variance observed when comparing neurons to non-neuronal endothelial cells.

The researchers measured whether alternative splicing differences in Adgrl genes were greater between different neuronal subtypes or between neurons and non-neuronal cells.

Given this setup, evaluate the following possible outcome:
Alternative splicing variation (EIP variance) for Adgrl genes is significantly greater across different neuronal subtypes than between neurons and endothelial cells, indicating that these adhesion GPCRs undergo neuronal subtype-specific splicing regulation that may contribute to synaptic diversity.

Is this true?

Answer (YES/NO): NO